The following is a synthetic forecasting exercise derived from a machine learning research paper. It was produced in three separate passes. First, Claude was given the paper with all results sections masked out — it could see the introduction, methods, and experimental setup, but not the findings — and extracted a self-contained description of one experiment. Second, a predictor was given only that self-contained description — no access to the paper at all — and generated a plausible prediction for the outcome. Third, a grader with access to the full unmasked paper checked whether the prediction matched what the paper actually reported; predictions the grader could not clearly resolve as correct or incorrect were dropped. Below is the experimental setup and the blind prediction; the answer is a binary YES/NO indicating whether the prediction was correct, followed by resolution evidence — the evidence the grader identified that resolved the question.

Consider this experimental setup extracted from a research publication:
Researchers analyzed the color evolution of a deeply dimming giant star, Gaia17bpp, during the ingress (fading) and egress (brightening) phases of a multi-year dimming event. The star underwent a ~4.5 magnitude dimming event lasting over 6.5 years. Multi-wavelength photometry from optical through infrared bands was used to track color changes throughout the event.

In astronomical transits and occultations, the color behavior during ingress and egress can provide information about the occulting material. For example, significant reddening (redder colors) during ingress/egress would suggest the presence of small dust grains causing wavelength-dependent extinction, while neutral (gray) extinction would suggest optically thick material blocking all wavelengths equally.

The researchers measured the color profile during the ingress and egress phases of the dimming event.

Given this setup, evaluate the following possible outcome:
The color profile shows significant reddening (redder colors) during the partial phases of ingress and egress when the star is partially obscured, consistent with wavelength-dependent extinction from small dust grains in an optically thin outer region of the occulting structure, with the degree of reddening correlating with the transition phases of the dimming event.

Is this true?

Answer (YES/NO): NO